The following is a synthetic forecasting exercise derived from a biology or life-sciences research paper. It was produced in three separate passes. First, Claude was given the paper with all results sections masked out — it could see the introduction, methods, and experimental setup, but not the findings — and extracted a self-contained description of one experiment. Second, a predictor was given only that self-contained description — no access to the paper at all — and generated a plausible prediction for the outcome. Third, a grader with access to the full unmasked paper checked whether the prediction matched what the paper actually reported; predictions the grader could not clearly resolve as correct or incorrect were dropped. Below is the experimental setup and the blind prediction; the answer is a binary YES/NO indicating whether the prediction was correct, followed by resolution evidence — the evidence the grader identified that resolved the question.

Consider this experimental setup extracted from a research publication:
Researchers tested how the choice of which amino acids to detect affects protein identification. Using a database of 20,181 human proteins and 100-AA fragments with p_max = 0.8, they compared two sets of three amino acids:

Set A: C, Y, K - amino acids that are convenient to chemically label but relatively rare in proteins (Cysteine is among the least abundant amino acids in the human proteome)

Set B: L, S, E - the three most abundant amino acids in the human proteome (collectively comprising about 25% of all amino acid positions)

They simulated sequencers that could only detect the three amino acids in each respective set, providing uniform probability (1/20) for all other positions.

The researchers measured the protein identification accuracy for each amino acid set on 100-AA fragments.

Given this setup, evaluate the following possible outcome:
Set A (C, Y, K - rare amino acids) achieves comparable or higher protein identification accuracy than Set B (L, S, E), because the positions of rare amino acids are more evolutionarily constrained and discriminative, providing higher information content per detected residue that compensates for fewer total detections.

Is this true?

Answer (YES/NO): NO